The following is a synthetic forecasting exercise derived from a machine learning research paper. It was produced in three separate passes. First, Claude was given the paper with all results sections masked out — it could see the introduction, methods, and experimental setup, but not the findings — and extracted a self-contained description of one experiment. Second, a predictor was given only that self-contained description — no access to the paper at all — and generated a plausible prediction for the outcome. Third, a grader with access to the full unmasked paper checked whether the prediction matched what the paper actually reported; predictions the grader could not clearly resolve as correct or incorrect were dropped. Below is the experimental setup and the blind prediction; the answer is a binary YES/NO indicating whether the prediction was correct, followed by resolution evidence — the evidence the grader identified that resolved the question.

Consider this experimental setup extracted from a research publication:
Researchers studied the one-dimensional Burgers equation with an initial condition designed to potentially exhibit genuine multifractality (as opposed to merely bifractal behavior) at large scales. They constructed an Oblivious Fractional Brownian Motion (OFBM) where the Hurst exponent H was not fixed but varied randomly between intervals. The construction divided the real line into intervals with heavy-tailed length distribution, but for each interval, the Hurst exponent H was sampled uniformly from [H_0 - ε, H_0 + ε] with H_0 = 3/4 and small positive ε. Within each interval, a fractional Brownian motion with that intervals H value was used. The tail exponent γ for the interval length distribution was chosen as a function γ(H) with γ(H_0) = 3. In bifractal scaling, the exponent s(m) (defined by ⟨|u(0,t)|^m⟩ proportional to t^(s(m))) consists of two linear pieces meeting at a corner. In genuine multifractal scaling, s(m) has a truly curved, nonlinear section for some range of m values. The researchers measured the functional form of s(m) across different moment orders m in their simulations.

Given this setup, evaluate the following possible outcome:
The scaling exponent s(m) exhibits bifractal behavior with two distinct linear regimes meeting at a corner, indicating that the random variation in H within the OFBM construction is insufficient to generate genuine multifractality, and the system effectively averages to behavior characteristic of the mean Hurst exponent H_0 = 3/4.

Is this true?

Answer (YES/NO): NO